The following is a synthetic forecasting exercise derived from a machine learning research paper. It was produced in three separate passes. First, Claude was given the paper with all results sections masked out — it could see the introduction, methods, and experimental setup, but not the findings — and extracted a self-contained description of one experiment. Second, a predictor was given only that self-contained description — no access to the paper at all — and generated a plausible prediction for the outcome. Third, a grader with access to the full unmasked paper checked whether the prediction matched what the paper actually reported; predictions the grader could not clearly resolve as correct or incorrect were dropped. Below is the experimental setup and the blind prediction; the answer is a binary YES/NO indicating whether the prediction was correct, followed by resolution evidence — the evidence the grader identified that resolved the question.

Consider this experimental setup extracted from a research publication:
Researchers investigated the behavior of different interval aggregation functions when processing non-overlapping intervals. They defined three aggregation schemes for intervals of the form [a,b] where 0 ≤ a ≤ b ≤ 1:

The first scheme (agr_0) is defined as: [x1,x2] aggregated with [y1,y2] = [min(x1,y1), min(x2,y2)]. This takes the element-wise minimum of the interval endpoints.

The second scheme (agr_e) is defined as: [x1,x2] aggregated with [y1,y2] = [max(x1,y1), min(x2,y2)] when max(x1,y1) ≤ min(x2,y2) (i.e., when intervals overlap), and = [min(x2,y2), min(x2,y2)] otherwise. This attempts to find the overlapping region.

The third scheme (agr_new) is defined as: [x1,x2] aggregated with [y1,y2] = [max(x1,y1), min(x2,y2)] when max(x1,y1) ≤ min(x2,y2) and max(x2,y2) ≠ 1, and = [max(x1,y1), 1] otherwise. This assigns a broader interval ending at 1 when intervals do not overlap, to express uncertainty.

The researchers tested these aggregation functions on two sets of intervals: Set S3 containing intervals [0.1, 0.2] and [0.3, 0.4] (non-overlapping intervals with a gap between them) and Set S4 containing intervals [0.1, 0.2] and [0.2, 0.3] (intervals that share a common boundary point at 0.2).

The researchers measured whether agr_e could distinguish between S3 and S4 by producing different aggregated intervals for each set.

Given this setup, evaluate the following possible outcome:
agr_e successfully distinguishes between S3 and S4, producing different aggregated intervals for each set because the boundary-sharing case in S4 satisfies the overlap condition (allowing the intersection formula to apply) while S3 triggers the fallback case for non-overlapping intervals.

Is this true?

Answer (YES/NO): NO